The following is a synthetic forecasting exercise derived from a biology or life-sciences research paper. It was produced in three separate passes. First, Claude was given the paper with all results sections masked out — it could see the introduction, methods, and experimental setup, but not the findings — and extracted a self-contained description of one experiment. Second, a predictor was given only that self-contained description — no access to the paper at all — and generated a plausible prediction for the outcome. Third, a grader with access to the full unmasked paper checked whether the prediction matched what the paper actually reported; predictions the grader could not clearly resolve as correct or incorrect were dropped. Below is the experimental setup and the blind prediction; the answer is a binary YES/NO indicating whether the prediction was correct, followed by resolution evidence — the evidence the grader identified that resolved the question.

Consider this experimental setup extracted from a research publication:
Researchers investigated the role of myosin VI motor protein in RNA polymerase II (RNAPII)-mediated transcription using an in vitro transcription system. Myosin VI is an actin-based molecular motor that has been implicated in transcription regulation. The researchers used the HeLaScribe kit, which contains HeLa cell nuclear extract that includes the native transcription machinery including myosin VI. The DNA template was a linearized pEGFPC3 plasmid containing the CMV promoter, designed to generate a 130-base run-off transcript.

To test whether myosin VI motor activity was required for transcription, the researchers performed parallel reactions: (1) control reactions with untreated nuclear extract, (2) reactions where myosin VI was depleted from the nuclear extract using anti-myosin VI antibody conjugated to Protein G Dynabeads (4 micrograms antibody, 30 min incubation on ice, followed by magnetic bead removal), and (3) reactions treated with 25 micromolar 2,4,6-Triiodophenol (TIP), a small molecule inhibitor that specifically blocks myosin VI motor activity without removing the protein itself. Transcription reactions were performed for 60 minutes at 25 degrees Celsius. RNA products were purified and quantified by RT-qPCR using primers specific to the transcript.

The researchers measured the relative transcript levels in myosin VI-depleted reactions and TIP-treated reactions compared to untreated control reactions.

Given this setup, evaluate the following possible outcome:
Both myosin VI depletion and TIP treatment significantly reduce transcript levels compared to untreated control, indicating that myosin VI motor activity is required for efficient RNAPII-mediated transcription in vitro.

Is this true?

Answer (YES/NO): YES